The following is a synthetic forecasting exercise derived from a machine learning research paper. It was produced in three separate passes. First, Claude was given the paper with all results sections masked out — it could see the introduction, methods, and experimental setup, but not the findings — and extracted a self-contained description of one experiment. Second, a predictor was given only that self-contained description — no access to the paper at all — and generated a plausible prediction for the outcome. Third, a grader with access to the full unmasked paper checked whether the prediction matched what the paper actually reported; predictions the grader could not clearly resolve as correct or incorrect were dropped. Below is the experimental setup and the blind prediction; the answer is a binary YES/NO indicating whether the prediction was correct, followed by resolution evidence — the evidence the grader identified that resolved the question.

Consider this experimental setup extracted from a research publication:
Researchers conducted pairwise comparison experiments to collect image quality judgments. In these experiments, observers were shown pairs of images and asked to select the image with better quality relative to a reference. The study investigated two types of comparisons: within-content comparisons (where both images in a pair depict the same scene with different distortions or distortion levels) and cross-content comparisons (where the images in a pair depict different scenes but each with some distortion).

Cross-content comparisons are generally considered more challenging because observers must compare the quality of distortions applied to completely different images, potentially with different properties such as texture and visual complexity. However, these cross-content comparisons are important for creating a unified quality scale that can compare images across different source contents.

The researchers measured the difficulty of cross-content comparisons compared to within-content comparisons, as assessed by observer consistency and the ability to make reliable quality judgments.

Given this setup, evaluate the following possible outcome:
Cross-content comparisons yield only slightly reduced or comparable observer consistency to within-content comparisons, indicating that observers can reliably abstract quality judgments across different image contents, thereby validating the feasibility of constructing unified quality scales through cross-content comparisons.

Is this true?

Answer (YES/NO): YES